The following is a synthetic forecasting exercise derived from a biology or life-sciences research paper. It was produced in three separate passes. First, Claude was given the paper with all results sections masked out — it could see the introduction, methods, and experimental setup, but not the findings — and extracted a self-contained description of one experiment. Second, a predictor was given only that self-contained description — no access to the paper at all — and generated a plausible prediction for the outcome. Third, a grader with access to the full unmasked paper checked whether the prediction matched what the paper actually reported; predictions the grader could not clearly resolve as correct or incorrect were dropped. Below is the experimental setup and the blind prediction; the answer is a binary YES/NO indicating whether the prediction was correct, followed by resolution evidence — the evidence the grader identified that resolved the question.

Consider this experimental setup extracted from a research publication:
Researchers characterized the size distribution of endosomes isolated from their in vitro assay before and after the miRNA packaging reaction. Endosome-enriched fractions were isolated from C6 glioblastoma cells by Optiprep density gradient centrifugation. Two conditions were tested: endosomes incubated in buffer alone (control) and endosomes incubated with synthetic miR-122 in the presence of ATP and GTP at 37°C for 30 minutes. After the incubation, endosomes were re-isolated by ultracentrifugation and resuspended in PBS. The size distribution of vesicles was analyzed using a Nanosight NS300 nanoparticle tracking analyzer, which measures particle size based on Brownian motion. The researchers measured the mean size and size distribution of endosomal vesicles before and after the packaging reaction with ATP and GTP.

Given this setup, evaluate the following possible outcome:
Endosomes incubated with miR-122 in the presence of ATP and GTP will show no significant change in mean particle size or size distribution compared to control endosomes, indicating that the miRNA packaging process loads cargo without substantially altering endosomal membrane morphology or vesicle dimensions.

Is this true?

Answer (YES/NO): NO